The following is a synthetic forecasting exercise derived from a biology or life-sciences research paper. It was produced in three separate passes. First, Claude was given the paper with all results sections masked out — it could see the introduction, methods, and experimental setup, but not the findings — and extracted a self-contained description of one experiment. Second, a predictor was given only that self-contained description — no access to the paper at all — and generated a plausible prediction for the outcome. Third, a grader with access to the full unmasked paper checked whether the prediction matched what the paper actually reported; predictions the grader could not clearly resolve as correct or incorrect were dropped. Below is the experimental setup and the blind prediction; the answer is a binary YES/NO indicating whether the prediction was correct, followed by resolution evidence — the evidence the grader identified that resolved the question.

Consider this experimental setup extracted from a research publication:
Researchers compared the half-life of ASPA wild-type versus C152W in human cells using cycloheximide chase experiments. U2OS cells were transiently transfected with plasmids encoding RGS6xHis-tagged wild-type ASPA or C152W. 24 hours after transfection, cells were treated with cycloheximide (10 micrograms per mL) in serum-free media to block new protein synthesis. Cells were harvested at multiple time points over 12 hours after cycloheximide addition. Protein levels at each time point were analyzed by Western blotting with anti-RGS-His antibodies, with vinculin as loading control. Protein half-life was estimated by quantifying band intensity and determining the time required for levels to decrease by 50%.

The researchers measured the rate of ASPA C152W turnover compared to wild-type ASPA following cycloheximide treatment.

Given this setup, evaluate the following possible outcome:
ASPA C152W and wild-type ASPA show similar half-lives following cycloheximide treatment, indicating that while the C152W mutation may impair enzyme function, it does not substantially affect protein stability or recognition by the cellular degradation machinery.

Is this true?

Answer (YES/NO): NO